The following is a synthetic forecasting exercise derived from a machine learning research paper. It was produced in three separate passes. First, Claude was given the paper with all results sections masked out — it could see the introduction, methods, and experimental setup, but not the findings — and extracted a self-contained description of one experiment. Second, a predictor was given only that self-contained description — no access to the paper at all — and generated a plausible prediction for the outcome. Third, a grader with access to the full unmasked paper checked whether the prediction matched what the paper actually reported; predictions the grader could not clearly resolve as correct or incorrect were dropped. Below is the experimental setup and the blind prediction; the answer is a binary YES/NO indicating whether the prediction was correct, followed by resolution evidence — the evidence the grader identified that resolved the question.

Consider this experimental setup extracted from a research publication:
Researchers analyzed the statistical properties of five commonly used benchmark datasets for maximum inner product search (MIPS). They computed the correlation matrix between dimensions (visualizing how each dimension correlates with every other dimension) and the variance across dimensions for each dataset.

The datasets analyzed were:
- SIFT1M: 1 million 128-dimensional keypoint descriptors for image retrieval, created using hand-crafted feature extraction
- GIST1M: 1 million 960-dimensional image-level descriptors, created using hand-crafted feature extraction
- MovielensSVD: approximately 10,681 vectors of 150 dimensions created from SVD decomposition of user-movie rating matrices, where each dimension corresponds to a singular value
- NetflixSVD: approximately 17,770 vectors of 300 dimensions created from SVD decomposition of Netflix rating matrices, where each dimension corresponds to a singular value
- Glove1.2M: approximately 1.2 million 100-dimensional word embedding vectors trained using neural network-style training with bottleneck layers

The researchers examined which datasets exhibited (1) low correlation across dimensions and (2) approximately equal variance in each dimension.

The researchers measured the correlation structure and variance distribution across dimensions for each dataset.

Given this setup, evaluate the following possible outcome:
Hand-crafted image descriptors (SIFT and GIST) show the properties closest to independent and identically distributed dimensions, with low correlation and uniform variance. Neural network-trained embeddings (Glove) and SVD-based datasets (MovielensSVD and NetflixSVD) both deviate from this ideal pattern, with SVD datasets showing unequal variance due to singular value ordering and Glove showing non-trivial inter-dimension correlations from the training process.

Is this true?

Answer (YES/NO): NO